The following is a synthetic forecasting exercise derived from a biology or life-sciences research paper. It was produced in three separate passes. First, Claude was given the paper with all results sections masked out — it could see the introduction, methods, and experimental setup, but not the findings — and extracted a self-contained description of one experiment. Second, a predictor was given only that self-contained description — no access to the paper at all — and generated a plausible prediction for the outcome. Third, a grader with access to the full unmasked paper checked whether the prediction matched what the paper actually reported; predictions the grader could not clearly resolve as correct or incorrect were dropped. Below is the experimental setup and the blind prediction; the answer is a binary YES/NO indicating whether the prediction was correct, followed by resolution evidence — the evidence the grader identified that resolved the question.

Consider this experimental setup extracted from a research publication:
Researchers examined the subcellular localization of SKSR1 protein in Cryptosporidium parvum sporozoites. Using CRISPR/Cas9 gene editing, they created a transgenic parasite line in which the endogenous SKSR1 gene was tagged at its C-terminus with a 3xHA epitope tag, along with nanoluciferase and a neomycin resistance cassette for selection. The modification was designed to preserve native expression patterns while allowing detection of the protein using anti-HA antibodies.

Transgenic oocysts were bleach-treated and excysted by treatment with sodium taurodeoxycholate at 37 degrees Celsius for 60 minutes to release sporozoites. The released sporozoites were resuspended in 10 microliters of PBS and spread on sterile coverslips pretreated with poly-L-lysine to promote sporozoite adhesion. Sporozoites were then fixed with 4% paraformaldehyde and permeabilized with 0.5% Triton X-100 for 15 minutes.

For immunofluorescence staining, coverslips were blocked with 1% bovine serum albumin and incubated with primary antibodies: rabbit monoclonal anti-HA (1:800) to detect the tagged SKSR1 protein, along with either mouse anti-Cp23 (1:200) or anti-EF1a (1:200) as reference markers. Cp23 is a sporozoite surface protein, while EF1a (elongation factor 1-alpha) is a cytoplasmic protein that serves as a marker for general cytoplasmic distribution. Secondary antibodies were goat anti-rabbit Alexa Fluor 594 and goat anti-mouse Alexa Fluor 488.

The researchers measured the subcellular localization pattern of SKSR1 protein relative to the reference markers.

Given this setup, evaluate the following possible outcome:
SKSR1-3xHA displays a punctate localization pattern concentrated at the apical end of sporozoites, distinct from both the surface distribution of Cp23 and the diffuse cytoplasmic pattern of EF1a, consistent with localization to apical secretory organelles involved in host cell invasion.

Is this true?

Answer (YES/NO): NO